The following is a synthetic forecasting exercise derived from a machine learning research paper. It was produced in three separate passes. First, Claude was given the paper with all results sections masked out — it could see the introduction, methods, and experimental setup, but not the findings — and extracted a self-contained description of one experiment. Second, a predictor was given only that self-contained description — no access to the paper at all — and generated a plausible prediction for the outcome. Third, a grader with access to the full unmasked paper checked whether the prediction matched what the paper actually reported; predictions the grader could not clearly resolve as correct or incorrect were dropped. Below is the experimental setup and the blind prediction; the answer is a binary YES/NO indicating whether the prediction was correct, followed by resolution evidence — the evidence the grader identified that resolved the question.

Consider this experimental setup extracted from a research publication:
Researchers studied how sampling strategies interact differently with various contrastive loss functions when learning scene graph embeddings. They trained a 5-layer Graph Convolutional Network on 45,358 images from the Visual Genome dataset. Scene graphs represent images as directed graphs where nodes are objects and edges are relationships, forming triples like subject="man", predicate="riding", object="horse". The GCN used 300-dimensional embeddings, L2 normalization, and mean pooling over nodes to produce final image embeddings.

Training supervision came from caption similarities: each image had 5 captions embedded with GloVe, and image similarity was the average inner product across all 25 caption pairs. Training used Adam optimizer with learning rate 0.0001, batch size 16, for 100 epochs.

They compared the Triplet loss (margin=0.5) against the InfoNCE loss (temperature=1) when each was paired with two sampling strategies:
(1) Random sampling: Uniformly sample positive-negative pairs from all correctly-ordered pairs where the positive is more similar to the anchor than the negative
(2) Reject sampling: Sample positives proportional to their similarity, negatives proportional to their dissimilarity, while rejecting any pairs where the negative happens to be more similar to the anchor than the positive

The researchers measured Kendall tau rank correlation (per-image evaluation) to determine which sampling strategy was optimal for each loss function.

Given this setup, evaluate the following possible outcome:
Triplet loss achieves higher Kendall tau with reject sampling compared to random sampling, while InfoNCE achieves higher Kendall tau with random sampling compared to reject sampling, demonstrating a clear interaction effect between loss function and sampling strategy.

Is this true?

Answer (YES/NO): YES